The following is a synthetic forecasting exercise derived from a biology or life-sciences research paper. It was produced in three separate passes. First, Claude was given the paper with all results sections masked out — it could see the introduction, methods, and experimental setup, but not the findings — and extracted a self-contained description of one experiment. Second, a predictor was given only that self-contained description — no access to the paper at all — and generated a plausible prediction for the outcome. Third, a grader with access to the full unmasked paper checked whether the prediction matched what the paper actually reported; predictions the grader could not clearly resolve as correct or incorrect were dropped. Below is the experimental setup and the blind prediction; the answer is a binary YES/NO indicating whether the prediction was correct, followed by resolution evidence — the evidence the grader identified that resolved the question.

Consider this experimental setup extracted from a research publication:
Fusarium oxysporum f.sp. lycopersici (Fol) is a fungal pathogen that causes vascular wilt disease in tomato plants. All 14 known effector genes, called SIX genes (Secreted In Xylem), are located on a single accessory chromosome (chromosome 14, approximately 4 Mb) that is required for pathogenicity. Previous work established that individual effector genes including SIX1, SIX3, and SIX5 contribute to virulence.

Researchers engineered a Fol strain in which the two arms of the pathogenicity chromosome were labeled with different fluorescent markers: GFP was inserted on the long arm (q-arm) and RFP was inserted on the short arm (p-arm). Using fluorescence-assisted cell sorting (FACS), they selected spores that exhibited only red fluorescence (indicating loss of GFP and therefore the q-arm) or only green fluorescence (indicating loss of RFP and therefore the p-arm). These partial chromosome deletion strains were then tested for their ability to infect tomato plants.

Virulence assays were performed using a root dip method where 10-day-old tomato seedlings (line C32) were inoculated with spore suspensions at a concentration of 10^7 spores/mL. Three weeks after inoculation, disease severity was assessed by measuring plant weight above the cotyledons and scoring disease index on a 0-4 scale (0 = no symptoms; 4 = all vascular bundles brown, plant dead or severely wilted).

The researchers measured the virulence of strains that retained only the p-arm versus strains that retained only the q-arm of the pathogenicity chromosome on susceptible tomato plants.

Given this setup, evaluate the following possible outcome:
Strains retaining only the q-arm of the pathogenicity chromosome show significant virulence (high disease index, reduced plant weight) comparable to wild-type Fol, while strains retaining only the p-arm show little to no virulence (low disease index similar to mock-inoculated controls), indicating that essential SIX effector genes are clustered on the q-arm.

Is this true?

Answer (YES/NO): NO